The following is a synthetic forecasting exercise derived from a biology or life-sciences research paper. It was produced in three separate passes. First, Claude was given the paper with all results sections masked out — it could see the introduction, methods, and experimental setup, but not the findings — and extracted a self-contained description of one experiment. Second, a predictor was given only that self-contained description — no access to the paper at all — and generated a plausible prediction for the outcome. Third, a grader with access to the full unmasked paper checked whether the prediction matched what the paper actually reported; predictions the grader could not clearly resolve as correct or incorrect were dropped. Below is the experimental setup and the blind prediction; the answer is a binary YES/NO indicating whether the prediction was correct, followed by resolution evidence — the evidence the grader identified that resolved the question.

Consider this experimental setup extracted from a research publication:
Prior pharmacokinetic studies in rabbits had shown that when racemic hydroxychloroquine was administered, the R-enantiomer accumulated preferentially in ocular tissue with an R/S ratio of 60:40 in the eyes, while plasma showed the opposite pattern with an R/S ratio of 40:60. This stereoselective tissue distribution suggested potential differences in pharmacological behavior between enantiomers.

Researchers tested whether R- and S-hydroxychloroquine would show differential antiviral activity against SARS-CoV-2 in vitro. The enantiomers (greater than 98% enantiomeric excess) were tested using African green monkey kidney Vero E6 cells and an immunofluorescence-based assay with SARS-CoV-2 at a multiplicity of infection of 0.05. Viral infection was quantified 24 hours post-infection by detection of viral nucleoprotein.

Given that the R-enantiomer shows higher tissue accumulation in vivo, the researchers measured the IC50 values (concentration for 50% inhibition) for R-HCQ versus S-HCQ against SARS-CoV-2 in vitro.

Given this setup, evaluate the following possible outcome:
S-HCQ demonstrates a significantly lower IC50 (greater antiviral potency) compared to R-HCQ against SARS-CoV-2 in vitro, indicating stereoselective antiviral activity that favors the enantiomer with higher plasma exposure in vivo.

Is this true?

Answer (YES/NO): YES